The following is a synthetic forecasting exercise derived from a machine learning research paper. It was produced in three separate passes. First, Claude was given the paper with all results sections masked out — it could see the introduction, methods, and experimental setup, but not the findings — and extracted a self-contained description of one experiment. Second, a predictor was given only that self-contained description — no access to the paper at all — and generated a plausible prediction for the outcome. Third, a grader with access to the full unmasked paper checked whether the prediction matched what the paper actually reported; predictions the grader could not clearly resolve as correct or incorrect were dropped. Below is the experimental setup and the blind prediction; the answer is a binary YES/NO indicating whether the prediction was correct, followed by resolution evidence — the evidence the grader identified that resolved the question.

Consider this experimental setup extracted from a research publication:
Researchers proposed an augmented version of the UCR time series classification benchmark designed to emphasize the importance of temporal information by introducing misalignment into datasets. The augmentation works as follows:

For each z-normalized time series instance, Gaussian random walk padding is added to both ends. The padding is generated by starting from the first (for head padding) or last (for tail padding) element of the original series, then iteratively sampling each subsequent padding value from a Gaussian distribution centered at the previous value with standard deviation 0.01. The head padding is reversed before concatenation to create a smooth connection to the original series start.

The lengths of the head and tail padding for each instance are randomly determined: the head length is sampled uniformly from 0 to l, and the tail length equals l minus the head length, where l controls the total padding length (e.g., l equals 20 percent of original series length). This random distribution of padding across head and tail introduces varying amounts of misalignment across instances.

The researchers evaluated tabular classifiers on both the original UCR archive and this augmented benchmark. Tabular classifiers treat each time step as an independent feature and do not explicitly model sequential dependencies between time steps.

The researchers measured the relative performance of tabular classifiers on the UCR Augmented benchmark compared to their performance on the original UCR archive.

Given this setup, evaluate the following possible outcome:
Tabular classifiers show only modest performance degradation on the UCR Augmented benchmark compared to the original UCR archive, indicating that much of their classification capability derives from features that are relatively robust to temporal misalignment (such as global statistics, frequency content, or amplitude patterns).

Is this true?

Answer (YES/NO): NO